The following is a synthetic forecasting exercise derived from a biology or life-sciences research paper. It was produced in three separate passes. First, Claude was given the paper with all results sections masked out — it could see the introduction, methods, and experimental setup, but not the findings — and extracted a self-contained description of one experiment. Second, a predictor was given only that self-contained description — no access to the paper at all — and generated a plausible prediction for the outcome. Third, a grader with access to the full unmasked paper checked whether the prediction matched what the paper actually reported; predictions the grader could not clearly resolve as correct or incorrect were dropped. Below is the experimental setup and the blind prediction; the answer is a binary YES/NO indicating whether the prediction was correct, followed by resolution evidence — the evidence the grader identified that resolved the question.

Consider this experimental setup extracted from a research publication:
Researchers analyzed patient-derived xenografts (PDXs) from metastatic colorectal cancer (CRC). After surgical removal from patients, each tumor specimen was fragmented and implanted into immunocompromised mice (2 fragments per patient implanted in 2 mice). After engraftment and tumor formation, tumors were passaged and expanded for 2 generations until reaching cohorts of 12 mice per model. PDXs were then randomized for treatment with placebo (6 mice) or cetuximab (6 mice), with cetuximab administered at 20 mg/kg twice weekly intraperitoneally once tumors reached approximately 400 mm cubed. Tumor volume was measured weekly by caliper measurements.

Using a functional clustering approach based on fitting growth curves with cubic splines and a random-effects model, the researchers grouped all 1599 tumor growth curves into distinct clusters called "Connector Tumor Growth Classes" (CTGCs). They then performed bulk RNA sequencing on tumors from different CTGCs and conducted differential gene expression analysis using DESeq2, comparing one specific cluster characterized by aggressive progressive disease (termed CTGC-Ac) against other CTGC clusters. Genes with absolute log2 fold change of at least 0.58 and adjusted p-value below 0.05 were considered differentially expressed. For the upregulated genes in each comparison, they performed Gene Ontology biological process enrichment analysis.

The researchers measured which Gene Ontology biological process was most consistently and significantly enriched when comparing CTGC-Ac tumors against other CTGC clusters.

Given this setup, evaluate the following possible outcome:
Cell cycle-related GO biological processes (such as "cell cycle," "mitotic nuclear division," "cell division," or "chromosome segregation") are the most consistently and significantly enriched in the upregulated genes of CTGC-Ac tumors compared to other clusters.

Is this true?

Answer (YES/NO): NO